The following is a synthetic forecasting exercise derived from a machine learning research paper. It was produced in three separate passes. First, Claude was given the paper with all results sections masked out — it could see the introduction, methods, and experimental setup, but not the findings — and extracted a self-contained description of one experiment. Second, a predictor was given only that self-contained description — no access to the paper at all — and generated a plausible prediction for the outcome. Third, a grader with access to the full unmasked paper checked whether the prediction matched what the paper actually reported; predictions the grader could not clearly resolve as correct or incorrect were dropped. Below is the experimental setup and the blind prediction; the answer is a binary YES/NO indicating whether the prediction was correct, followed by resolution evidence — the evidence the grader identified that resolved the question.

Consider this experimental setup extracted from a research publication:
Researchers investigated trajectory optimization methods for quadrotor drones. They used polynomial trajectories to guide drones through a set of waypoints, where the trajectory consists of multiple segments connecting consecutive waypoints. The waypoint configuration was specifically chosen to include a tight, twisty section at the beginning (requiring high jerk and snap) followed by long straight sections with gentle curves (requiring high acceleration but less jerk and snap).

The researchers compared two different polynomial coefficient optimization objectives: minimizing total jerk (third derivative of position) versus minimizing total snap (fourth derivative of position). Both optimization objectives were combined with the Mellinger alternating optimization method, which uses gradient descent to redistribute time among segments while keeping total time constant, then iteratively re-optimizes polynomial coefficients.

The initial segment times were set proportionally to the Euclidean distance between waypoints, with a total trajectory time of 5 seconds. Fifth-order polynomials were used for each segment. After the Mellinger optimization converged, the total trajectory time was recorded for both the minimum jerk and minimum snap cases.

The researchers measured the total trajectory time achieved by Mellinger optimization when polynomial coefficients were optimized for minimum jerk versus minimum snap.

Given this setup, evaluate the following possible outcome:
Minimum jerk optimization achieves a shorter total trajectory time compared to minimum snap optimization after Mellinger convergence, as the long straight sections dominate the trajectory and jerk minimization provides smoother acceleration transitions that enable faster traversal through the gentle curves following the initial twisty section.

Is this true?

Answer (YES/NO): NO